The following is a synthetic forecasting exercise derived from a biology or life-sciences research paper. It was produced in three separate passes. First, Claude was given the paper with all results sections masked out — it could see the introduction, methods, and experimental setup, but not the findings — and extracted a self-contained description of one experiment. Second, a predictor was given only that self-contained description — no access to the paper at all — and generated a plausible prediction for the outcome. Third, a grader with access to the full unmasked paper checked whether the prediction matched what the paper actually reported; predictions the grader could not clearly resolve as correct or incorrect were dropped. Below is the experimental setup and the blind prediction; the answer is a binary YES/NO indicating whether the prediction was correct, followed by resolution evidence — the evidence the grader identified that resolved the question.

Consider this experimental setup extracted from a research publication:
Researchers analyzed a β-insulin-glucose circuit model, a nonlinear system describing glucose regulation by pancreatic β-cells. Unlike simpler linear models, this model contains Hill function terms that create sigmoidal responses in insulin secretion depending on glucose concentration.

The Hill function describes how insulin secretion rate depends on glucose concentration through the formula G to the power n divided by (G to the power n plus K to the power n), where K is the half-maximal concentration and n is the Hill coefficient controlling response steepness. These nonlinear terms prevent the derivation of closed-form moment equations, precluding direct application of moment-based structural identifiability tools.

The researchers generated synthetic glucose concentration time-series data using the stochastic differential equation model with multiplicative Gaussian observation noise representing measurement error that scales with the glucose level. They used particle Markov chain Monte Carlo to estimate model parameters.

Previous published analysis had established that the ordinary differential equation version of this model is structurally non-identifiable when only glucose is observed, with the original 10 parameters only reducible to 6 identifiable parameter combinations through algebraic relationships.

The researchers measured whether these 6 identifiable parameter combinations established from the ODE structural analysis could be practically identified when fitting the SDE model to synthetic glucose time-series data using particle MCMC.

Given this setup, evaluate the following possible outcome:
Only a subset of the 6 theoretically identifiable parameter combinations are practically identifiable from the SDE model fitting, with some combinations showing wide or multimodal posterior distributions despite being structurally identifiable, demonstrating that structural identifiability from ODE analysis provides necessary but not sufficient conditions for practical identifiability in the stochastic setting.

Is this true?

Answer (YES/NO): NO